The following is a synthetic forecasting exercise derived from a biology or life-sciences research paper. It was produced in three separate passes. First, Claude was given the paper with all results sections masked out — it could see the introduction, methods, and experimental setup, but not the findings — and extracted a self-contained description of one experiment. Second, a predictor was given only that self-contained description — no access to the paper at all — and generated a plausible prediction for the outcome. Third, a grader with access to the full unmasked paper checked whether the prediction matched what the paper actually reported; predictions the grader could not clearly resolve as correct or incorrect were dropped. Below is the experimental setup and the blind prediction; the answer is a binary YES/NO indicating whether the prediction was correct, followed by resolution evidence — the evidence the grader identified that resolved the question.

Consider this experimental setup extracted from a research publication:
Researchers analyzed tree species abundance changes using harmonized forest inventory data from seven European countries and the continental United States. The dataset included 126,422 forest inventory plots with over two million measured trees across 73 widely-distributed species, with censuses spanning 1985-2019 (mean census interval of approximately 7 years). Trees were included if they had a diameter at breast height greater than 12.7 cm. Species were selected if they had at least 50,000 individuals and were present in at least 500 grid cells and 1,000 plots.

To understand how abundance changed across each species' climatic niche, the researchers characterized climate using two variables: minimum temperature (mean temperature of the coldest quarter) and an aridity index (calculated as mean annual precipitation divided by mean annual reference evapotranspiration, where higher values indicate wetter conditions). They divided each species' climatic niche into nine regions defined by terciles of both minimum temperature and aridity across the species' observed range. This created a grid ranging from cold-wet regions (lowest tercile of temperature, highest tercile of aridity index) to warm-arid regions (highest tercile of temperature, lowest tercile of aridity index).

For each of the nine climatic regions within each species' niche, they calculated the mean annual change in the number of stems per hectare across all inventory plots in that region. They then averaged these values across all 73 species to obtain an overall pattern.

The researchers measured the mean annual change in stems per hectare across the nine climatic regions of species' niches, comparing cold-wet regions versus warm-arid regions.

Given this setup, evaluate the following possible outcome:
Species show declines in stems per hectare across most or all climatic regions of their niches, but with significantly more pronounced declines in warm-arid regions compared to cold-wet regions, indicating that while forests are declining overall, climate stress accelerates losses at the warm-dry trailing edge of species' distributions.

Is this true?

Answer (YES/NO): NO